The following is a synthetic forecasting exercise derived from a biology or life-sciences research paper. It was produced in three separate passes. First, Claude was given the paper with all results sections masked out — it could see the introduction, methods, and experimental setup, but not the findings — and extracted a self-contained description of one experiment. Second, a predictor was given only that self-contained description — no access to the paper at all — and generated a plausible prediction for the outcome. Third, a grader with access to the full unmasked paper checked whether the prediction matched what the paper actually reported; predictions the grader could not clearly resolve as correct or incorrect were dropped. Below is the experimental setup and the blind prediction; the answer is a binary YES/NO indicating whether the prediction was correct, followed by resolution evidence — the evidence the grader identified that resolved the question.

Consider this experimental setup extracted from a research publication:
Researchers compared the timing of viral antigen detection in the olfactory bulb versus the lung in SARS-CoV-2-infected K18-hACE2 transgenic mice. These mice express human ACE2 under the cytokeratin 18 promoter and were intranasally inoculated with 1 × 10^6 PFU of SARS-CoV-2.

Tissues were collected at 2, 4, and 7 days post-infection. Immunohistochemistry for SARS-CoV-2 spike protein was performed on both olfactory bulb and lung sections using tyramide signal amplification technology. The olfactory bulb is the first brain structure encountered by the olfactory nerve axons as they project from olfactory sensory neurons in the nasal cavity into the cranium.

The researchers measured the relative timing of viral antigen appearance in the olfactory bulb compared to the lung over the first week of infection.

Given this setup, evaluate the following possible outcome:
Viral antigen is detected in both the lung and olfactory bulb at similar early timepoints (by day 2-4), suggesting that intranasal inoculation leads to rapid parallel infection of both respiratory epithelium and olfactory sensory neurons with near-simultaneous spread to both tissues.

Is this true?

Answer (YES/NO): NO